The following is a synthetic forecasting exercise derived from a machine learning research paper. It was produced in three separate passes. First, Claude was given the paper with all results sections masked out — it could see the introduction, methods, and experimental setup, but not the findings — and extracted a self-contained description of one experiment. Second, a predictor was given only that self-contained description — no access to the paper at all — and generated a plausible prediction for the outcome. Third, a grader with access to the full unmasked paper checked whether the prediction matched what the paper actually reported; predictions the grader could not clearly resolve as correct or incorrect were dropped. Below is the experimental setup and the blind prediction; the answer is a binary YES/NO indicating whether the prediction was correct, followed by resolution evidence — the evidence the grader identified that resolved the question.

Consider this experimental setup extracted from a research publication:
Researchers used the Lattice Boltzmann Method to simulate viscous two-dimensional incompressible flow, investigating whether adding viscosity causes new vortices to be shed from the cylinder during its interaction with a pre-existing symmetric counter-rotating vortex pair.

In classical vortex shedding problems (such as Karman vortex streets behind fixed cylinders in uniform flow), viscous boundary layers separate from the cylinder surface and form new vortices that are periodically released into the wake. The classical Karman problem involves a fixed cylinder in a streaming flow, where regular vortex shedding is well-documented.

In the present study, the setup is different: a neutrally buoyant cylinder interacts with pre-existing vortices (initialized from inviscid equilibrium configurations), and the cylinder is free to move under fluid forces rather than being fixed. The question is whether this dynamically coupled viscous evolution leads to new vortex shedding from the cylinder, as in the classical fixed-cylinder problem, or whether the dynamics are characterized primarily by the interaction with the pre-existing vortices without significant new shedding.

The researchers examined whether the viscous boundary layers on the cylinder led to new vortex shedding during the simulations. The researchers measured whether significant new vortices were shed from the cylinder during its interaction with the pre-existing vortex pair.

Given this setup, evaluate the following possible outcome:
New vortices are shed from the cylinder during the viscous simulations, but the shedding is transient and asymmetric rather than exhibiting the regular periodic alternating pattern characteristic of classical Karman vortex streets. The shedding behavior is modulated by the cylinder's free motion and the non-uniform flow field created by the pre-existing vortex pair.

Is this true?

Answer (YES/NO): NO